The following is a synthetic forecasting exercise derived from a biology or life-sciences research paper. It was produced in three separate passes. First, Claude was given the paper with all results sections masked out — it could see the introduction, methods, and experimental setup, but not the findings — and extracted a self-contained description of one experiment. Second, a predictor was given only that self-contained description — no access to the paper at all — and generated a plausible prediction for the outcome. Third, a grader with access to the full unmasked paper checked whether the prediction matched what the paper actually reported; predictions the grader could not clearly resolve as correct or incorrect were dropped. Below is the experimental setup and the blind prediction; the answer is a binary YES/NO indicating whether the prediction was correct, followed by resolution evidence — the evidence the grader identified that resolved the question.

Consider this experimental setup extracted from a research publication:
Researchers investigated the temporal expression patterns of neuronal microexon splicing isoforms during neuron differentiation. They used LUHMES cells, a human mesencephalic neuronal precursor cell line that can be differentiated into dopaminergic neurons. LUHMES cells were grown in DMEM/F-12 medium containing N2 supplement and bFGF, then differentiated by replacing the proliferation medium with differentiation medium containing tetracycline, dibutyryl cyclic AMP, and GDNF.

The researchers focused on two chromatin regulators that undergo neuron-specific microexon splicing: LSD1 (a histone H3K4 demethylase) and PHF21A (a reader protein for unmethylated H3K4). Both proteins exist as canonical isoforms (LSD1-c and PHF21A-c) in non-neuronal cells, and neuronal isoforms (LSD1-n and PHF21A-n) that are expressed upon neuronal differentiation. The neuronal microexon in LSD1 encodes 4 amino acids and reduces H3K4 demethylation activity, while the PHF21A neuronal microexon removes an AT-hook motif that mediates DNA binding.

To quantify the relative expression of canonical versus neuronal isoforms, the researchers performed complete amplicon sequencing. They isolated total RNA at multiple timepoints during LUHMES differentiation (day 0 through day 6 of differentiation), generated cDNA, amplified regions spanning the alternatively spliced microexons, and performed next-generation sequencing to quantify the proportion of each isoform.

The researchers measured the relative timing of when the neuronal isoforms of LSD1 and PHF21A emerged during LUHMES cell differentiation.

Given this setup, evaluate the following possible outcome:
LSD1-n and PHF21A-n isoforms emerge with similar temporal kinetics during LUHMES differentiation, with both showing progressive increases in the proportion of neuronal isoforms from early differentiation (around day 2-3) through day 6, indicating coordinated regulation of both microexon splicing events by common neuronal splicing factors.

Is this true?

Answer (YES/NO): NO